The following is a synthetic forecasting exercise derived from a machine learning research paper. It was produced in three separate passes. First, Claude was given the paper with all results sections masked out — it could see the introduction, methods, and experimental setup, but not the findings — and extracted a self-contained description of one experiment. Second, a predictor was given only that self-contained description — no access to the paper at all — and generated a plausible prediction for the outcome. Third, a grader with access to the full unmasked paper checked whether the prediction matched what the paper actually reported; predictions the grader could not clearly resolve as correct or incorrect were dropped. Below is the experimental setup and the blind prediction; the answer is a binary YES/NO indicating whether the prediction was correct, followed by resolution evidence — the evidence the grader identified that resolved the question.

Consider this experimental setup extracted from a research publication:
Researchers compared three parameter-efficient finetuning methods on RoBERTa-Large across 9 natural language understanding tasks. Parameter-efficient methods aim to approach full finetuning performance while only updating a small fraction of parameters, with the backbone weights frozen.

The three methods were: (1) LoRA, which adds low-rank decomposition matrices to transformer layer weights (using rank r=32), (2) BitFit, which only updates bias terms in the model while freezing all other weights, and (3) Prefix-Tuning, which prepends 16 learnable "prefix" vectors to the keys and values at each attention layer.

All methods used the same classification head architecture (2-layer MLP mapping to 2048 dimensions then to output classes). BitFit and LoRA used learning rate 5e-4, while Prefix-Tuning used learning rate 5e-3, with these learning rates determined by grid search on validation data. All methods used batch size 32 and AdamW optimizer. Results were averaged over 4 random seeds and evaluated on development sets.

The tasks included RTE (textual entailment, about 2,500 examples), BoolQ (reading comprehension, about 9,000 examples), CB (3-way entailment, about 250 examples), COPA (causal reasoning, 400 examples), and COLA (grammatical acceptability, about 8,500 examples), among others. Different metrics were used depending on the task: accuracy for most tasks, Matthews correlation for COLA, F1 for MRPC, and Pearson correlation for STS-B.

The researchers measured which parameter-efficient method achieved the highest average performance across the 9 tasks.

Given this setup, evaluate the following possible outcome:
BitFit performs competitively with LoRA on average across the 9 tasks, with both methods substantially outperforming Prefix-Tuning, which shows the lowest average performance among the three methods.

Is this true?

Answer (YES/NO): YES